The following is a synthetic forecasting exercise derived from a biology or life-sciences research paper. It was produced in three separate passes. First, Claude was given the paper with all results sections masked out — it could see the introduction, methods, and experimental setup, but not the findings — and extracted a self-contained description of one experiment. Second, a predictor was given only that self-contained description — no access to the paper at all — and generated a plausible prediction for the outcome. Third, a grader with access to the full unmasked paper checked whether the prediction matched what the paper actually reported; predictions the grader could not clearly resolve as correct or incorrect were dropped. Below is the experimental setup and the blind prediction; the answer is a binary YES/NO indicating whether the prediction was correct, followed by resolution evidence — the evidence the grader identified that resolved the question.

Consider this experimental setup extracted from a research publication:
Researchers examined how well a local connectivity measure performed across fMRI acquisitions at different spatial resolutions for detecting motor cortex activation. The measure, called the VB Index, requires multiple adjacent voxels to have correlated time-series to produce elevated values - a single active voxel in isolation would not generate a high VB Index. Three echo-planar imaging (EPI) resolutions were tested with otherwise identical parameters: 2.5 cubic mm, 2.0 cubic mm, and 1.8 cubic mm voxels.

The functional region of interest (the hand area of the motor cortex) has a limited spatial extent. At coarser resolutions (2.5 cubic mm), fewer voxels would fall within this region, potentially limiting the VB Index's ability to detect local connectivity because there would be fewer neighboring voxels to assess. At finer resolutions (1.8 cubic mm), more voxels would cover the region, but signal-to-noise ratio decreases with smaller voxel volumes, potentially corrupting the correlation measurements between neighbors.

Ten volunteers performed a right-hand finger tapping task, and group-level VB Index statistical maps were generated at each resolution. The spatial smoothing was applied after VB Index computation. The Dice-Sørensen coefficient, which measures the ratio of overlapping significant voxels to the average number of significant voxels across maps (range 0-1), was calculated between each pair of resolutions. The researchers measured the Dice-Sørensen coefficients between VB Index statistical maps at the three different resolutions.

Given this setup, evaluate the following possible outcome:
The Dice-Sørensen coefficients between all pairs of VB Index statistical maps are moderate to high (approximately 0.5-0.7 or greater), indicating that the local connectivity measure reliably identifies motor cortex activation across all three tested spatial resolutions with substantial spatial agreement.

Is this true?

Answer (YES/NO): NO